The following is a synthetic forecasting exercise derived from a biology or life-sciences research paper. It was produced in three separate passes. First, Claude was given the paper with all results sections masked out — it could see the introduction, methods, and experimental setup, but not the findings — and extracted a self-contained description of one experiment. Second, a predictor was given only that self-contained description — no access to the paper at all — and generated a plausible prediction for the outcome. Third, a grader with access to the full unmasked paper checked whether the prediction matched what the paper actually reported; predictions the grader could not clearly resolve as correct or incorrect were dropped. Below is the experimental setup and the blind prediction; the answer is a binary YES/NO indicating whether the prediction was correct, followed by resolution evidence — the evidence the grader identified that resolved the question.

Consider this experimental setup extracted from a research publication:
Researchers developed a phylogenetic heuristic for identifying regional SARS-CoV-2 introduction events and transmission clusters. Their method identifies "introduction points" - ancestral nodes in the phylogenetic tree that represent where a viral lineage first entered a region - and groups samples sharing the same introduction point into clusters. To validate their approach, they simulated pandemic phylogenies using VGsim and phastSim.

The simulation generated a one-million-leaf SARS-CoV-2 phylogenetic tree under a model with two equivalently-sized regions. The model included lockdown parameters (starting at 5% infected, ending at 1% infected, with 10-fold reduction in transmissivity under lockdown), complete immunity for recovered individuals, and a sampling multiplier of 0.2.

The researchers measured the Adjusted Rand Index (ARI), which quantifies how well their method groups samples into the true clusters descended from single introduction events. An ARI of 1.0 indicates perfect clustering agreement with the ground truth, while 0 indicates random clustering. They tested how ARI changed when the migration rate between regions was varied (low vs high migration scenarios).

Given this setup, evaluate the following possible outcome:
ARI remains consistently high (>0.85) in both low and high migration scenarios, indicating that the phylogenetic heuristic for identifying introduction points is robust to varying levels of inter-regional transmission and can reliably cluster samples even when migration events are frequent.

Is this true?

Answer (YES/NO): NO